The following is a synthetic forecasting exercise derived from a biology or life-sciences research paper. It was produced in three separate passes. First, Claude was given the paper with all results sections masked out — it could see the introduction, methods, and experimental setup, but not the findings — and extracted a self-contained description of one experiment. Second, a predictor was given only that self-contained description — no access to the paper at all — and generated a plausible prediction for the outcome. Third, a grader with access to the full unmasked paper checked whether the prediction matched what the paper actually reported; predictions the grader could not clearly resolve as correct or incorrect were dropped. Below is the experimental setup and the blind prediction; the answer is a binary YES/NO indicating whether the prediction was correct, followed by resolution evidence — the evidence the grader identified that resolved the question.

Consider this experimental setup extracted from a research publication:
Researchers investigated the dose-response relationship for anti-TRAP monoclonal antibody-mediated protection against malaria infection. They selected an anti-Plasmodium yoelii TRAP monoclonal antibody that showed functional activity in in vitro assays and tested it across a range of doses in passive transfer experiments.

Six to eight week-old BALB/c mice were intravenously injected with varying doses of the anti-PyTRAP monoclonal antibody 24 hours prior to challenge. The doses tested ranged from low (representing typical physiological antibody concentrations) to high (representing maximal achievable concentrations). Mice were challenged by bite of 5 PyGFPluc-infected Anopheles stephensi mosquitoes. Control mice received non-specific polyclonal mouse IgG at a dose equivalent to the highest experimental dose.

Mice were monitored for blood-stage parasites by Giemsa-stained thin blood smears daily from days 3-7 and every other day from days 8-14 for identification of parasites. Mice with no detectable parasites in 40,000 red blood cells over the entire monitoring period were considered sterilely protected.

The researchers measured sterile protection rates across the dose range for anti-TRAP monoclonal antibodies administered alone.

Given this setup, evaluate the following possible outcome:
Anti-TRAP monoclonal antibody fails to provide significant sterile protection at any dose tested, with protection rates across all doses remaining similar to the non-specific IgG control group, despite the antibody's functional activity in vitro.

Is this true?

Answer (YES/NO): NO